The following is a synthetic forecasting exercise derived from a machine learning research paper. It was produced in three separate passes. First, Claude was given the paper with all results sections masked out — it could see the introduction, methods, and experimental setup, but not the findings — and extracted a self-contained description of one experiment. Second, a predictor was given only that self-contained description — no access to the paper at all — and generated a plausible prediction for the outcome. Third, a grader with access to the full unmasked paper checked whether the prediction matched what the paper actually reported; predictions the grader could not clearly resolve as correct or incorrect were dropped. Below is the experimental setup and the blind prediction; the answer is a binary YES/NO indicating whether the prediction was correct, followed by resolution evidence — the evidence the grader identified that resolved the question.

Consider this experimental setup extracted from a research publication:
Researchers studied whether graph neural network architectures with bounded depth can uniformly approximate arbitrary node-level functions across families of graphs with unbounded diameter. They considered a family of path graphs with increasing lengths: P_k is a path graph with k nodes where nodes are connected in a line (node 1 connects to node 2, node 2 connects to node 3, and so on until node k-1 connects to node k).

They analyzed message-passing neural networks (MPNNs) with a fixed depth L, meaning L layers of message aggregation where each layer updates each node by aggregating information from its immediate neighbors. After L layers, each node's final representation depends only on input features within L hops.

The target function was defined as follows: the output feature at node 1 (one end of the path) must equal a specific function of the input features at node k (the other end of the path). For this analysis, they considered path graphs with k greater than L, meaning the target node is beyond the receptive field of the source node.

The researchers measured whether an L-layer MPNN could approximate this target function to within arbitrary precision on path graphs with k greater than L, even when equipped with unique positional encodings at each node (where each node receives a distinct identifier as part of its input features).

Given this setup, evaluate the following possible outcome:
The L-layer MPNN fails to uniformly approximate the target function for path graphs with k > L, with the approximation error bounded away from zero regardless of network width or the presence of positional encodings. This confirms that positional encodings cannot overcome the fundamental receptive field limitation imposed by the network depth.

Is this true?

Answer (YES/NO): YES